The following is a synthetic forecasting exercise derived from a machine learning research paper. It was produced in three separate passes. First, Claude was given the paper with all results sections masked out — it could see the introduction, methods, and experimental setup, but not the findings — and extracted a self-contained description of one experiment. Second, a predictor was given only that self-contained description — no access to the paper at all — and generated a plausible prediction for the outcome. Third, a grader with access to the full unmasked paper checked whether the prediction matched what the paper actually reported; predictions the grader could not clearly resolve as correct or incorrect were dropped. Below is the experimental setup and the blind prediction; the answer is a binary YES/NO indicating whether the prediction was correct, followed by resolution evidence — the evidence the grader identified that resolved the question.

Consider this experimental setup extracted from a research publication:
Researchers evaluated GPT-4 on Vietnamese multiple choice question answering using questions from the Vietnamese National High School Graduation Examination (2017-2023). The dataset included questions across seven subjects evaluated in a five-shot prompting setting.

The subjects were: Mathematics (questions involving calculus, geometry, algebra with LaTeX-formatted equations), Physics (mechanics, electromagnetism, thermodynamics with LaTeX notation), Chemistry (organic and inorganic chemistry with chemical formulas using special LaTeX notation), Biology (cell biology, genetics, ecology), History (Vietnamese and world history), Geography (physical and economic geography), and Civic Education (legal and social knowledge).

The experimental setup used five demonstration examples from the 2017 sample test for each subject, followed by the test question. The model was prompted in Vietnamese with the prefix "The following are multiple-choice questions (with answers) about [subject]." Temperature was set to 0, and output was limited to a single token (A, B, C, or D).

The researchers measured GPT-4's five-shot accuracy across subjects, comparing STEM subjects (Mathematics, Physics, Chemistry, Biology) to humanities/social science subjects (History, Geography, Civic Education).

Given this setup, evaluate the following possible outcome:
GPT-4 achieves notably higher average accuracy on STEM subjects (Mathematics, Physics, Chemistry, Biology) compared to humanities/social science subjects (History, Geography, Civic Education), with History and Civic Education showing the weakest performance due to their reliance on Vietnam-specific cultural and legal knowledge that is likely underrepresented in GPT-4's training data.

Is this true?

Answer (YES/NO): NO